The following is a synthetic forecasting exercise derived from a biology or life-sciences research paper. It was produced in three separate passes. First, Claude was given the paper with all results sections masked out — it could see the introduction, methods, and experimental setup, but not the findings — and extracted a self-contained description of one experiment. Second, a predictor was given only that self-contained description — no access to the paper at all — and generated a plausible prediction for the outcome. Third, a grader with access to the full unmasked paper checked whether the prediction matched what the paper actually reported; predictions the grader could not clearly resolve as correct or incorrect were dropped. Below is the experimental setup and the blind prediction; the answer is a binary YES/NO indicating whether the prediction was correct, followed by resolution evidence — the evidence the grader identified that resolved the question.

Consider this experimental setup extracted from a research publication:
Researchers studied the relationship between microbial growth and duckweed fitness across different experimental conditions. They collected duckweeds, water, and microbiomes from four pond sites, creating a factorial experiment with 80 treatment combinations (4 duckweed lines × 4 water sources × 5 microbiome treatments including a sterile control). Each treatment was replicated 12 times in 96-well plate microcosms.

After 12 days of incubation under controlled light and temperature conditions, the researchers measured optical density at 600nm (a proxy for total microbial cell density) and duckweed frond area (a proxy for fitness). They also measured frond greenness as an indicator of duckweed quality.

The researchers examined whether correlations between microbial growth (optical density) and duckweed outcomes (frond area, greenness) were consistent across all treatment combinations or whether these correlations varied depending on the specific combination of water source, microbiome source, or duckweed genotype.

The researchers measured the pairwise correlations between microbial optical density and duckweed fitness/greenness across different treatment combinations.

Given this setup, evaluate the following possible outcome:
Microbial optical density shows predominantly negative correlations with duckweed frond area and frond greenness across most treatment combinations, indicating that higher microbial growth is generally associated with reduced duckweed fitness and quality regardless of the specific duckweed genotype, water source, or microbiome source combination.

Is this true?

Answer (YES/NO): NO